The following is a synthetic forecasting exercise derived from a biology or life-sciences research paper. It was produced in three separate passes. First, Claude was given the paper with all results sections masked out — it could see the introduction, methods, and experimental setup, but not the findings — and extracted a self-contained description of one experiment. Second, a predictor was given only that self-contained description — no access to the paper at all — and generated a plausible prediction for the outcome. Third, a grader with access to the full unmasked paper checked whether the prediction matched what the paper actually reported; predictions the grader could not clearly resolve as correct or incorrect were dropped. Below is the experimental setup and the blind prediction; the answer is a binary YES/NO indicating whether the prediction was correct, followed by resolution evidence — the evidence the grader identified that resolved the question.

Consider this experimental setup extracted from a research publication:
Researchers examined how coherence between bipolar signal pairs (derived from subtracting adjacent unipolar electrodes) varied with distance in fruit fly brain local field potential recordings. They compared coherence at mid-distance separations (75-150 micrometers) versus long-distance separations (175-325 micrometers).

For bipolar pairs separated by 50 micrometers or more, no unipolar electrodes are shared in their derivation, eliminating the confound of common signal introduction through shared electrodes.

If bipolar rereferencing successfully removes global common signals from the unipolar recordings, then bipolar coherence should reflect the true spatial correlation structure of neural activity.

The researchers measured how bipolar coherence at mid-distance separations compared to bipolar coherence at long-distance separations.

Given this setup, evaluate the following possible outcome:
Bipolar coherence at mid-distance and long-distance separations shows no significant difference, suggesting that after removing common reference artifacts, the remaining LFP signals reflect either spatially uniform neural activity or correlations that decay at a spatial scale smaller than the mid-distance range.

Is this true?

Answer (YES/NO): NO